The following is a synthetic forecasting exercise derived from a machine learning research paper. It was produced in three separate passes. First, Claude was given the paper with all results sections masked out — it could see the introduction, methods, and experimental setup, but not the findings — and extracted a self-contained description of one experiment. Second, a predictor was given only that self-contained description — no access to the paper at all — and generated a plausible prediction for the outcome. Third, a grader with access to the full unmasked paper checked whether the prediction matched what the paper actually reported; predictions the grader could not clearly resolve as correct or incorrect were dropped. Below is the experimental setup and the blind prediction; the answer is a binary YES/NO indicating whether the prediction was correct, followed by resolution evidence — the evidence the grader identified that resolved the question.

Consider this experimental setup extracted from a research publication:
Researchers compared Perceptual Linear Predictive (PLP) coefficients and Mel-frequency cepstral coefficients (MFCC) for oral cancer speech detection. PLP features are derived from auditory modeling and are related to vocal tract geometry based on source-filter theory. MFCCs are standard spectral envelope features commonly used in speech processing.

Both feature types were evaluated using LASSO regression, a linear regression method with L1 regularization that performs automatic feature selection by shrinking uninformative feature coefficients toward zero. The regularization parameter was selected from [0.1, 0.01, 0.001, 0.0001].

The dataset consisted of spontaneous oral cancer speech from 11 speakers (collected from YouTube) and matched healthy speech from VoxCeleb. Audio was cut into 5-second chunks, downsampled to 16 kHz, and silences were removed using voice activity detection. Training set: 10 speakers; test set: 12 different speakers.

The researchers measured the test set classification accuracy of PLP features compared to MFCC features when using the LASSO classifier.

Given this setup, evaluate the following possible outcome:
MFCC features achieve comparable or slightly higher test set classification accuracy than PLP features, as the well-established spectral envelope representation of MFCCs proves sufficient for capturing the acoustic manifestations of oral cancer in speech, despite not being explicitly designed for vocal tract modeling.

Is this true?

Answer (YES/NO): YES